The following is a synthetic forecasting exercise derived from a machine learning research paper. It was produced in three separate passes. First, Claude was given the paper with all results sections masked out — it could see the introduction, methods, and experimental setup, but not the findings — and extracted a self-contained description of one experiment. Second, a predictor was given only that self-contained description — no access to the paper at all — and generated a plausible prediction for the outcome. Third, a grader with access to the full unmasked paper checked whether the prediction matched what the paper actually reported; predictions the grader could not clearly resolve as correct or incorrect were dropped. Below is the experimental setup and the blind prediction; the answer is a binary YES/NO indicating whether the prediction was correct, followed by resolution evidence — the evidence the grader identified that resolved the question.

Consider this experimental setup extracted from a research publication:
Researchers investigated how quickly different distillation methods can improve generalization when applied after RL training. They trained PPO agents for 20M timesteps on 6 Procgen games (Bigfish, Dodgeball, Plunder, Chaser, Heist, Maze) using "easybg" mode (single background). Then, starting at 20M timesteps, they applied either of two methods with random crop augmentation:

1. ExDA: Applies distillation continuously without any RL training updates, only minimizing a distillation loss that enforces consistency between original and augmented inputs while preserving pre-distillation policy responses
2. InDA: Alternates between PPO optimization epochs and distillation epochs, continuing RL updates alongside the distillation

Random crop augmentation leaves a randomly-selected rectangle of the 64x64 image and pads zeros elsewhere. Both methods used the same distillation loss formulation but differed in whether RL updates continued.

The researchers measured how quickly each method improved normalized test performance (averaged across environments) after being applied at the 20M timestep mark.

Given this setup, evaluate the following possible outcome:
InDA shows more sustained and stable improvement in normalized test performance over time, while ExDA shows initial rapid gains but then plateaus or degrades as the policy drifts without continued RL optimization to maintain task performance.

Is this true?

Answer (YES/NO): NO